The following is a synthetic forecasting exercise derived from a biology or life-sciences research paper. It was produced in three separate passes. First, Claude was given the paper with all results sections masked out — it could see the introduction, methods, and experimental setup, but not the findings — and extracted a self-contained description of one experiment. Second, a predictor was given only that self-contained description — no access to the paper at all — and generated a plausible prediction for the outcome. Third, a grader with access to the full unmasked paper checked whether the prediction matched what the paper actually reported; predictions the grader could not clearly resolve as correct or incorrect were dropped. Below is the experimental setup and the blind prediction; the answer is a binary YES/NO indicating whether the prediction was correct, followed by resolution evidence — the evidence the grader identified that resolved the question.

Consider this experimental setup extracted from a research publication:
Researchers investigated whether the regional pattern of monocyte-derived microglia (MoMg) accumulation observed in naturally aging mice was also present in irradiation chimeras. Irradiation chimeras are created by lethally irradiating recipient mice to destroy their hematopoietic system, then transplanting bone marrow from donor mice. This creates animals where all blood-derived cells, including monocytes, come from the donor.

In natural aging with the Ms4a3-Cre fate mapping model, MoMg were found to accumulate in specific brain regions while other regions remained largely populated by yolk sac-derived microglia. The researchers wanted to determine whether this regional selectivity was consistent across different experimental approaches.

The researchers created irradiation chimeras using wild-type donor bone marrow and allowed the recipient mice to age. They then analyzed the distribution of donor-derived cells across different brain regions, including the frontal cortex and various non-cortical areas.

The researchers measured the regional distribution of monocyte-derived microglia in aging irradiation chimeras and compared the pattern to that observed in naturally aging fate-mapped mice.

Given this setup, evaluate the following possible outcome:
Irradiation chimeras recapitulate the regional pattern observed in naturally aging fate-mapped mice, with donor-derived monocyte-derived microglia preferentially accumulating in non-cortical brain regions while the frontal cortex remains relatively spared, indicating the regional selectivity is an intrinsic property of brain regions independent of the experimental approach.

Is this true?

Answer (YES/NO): YES